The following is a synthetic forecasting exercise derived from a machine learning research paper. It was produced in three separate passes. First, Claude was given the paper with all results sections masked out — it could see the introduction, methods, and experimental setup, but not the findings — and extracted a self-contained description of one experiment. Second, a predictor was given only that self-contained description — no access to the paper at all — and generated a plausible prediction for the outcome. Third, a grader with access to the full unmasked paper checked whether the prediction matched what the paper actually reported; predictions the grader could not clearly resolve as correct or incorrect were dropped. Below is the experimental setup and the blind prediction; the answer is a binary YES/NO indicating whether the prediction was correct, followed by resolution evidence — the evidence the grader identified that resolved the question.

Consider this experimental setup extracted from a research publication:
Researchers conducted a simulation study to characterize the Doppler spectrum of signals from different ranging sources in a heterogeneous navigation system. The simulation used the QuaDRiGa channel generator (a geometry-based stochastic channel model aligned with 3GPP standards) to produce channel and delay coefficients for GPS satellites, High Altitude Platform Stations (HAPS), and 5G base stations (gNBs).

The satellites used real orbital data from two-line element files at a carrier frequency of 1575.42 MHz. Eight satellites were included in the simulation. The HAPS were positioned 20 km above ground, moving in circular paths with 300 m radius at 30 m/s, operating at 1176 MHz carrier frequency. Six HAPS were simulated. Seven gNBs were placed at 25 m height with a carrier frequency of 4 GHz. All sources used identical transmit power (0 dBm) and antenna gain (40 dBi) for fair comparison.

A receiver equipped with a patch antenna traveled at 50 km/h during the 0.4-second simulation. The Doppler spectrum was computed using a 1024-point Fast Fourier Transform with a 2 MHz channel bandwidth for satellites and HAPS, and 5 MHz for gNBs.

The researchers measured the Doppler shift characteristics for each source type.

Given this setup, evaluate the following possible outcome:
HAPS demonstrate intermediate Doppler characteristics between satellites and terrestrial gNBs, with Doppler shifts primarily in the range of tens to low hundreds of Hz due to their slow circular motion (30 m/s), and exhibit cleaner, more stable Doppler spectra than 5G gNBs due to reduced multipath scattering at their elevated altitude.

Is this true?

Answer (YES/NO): NO